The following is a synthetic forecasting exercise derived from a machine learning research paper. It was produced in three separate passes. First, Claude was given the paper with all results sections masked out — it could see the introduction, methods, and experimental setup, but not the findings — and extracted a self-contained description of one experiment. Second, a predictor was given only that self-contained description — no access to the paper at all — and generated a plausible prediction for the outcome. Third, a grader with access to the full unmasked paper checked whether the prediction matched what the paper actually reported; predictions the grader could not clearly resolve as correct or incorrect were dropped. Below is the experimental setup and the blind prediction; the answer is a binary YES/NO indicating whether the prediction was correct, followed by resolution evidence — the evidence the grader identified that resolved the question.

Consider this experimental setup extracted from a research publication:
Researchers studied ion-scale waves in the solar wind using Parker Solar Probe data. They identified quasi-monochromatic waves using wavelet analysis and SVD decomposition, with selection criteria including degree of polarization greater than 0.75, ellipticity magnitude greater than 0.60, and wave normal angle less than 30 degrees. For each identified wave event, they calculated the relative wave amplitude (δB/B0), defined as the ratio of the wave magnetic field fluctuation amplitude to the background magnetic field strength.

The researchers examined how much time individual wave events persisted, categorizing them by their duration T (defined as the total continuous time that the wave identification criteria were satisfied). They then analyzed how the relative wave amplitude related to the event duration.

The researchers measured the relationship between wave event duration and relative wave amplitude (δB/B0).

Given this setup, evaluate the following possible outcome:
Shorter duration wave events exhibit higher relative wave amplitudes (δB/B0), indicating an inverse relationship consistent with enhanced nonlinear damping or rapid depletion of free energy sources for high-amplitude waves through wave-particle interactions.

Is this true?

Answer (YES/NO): NO